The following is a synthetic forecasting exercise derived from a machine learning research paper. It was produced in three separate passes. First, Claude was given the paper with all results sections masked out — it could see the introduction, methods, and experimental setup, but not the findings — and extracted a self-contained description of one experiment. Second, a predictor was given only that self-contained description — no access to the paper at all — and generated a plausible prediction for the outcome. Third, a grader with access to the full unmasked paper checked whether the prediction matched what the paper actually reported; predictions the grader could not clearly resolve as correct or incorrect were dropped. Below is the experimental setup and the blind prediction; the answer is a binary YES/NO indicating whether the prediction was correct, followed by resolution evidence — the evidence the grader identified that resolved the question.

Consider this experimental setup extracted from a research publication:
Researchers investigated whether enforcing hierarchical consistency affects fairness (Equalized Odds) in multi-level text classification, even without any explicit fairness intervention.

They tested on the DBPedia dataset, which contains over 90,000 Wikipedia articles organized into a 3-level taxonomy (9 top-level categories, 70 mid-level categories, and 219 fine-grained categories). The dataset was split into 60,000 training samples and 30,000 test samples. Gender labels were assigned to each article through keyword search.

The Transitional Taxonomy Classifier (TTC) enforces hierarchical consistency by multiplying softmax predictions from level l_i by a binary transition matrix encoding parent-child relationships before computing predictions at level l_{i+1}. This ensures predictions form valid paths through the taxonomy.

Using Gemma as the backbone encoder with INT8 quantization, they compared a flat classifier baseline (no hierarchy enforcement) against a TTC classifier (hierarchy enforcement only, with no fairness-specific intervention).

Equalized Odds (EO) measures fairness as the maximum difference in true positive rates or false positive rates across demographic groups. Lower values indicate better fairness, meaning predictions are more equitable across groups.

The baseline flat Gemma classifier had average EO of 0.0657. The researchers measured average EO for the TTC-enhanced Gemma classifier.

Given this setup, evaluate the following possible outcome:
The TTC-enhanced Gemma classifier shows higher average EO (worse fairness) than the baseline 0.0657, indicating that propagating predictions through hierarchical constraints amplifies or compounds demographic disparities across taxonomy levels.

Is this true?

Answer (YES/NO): NO